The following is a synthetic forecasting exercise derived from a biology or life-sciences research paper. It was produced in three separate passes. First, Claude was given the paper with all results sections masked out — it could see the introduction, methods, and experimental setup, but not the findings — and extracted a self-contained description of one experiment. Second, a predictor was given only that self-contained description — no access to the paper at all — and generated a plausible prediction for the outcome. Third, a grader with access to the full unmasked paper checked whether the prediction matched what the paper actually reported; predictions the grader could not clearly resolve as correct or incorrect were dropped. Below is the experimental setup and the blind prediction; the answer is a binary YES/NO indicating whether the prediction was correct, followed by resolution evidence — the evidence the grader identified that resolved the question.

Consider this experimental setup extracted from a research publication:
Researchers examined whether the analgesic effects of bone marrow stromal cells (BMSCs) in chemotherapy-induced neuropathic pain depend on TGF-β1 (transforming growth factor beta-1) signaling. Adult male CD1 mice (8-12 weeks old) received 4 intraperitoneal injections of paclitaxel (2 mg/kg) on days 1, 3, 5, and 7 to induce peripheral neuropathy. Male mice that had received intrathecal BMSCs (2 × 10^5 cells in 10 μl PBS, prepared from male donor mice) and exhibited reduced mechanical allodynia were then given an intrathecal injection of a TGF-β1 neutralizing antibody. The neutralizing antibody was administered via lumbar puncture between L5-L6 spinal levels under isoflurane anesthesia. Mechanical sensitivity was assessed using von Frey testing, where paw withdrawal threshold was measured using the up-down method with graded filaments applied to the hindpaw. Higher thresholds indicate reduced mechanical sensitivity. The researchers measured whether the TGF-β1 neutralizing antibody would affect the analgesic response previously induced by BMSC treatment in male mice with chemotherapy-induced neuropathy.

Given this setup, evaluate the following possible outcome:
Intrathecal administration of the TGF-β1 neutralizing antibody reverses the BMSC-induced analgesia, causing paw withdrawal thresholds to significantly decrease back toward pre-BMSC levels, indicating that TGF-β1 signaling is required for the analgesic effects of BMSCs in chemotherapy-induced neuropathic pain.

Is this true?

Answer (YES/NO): YES